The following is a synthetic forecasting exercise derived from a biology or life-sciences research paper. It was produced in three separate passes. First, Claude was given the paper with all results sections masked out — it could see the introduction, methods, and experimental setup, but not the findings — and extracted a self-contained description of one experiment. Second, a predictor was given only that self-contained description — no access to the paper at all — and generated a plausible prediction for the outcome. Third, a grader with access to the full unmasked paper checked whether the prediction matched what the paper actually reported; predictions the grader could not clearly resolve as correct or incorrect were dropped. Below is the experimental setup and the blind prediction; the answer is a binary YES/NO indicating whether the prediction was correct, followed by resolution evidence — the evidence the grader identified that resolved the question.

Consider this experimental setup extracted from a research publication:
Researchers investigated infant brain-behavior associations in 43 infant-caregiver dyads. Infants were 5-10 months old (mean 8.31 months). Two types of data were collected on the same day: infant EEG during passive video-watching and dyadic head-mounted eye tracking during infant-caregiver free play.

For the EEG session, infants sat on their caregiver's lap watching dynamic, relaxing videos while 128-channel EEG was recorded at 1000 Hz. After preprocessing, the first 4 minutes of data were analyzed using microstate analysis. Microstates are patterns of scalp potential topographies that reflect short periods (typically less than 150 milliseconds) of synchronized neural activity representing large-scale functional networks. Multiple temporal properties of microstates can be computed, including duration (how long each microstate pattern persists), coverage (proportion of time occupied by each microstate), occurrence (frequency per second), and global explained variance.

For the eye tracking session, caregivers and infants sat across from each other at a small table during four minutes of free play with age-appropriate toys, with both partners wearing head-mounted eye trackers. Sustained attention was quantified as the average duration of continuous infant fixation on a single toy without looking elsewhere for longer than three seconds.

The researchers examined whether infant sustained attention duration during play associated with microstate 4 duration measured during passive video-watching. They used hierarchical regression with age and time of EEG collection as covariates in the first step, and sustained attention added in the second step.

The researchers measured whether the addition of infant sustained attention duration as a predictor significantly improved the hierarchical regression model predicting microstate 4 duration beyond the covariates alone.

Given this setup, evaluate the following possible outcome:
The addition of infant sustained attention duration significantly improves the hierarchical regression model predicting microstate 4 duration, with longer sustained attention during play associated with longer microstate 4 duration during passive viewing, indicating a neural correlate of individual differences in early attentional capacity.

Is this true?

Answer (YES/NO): YES